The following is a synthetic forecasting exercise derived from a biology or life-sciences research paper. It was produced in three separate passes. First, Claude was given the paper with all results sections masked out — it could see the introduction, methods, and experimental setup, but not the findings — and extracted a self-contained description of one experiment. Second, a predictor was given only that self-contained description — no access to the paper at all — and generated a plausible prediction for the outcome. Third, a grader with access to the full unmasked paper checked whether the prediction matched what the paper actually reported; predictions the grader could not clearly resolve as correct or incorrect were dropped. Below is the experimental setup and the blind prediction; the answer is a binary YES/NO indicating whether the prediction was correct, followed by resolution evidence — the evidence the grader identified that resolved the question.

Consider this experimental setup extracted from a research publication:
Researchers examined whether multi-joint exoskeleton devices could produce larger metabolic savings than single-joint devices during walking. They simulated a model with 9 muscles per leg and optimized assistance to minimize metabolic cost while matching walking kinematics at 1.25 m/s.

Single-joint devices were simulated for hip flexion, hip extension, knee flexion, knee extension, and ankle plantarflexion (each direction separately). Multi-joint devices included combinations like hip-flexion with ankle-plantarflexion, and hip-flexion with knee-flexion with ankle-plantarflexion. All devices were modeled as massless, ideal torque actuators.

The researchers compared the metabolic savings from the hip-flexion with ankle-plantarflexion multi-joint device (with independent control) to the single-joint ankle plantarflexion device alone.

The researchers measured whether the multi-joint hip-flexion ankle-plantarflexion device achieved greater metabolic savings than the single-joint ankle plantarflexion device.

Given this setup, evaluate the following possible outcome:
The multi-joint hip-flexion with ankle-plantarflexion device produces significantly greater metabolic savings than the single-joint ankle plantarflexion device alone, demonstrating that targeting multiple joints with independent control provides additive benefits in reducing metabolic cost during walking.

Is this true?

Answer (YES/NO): YES